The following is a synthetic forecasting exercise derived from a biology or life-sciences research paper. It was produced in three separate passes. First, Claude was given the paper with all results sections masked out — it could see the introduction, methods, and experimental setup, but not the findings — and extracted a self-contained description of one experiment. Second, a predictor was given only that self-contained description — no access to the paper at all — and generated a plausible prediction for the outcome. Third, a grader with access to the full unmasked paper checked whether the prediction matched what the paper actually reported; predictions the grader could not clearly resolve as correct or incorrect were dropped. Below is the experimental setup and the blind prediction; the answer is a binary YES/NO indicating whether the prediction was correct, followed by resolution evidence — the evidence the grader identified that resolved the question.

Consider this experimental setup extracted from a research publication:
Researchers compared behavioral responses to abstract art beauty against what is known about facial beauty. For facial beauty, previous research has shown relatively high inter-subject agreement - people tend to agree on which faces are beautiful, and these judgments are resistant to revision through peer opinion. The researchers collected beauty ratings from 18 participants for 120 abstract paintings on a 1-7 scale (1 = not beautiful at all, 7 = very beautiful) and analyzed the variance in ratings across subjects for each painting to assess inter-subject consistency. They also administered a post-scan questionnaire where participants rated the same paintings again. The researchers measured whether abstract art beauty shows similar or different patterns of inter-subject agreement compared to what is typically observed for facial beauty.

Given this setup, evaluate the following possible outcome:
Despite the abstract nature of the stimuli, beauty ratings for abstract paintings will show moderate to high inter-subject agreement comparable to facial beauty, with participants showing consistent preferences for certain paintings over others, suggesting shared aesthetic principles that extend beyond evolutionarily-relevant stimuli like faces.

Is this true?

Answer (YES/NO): NO